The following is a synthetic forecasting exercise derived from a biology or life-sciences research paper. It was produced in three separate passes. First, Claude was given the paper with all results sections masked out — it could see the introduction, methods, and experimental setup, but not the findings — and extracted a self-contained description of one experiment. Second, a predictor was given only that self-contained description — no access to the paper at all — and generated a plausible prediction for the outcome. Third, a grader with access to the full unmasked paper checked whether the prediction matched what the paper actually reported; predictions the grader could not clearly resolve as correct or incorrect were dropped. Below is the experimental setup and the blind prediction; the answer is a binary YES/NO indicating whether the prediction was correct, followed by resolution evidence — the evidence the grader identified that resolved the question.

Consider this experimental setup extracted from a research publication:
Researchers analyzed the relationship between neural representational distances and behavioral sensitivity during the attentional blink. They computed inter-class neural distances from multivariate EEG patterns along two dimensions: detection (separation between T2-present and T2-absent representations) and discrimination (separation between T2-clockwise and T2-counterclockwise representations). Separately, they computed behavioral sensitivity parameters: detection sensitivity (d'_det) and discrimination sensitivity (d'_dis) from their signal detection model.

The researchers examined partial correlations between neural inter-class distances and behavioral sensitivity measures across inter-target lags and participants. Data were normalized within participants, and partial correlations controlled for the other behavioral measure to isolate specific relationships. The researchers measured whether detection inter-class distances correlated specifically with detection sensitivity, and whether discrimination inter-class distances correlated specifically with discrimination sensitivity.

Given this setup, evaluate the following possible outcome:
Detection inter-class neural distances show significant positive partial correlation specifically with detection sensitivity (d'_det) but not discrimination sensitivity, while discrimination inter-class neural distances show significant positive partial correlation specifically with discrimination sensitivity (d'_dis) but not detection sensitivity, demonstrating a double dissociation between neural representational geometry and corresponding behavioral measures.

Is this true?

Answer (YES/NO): YES